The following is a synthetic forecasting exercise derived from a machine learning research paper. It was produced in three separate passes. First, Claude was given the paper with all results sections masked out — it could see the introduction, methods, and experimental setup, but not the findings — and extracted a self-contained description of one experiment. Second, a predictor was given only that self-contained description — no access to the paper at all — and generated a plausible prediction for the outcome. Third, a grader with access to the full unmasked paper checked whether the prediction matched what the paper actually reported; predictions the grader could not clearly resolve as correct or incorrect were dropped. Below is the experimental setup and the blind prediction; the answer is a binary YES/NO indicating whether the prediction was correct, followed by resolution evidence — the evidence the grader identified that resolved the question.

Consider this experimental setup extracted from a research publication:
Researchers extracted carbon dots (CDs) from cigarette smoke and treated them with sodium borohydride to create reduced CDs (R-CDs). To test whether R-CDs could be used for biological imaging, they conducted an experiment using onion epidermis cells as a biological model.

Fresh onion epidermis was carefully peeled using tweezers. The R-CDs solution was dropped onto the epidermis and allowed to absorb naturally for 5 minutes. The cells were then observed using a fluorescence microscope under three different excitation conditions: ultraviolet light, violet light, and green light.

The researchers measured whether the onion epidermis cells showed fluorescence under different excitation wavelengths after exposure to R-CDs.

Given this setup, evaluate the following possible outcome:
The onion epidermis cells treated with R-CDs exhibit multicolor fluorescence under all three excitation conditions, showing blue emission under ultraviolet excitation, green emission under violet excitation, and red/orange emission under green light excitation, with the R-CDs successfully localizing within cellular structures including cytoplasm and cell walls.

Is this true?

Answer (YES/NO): NO